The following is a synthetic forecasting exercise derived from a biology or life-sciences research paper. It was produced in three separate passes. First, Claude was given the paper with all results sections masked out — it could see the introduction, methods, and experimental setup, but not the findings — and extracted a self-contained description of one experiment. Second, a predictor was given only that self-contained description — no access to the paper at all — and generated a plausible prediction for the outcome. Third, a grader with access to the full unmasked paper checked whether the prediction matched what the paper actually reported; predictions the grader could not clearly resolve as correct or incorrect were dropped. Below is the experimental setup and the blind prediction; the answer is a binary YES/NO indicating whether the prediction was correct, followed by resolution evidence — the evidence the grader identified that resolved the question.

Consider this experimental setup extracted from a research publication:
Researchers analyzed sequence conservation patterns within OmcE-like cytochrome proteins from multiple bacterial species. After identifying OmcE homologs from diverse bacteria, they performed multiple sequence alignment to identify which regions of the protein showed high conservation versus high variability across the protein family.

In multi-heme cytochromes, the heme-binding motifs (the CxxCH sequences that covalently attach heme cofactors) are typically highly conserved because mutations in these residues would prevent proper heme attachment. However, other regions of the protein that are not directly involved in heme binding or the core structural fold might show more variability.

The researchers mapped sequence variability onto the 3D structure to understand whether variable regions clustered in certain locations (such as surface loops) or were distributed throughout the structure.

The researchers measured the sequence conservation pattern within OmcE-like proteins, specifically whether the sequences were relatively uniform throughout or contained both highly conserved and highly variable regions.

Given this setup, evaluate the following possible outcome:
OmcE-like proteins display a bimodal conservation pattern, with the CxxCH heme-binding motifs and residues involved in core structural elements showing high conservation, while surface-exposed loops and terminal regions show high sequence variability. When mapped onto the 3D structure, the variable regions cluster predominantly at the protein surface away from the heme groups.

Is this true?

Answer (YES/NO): YES